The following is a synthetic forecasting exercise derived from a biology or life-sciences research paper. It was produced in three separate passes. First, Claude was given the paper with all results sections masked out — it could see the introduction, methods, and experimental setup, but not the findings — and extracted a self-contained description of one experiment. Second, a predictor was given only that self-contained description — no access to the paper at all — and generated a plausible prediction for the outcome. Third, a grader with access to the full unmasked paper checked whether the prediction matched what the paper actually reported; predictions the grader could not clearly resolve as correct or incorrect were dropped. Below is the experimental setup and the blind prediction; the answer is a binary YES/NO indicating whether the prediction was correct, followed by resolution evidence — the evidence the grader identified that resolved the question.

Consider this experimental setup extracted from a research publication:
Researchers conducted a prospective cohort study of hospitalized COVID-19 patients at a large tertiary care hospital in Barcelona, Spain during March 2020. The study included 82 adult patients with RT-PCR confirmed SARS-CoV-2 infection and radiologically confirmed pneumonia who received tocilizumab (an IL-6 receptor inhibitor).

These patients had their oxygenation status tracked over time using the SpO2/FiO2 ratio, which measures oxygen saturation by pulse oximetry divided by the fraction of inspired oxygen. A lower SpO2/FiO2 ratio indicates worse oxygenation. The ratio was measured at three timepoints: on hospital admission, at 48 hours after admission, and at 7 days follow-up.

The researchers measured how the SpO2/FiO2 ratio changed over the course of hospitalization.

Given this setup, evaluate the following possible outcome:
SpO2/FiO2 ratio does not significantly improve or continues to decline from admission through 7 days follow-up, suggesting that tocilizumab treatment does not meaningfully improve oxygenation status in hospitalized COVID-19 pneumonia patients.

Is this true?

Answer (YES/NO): YES